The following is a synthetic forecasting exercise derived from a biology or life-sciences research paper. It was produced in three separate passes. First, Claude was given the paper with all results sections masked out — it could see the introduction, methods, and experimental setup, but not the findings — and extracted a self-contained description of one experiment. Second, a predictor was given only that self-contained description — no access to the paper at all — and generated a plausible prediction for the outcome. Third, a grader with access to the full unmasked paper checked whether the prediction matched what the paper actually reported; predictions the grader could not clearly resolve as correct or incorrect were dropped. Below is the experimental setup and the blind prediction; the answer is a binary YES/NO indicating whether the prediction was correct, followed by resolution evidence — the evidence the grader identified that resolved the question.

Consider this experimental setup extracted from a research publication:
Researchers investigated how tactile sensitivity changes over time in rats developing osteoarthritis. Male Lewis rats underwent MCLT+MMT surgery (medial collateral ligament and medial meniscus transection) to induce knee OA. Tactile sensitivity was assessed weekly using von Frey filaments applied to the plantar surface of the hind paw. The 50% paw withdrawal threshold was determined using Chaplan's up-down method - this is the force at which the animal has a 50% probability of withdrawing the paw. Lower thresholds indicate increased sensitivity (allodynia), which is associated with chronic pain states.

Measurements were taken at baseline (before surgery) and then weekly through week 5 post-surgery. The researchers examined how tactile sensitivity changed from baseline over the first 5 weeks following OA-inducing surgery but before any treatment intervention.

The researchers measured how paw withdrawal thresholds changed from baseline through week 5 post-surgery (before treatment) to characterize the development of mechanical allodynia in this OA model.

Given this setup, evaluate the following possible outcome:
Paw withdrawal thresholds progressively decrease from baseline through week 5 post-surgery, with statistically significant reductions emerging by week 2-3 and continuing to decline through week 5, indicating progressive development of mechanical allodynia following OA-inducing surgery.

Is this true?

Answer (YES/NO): NO